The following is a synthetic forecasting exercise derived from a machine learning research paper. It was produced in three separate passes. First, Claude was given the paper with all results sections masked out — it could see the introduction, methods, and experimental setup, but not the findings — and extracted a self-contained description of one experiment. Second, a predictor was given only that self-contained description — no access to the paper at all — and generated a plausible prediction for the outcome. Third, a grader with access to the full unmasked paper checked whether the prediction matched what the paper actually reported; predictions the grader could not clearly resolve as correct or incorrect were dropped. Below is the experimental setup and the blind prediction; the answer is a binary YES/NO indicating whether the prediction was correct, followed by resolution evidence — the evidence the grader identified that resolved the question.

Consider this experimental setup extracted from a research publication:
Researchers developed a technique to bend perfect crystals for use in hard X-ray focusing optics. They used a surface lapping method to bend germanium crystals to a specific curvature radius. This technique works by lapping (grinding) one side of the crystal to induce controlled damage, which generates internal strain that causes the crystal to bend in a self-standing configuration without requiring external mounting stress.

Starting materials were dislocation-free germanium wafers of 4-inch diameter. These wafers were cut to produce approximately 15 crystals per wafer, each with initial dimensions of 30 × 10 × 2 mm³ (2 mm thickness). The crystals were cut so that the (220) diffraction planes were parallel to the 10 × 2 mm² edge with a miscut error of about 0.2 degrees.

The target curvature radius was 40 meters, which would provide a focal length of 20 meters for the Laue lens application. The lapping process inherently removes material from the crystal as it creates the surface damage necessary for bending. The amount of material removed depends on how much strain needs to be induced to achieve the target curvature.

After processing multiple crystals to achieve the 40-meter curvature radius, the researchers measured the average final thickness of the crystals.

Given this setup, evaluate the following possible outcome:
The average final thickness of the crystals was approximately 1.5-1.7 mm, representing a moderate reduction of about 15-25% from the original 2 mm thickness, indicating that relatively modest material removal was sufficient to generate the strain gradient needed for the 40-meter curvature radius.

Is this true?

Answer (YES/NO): YES